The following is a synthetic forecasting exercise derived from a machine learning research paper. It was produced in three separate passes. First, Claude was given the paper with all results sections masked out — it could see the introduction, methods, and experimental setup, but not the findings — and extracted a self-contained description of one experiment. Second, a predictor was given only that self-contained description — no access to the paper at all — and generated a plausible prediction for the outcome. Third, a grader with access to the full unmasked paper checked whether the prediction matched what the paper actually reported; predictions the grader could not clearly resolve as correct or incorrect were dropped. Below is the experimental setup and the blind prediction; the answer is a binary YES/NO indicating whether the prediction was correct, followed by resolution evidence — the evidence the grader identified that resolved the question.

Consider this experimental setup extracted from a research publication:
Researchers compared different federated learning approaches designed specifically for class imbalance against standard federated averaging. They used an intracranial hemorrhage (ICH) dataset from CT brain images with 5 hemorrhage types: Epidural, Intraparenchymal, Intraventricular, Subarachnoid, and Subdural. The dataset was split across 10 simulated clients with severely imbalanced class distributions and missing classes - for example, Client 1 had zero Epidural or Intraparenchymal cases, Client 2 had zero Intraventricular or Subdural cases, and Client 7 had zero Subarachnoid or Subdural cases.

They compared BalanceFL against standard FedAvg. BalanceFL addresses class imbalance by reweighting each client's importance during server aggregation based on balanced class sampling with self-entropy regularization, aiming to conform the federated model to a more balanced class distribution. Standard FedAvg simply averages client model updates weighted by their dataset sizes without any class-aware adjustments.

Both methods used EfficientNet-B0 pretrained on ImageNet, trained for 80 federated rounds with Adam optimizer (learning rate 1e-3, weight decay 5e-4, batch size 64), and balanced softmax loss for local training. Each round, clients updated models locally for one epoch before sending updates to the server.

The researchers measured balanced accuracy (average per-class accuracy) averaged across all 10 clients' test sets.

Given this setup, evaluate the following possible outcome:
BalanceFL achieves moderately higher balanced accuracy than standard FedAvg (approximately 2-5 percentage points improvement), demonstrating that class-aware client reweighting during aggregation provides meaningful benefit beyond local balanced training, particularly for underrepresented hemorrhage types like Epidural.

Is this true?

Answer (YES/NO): NO